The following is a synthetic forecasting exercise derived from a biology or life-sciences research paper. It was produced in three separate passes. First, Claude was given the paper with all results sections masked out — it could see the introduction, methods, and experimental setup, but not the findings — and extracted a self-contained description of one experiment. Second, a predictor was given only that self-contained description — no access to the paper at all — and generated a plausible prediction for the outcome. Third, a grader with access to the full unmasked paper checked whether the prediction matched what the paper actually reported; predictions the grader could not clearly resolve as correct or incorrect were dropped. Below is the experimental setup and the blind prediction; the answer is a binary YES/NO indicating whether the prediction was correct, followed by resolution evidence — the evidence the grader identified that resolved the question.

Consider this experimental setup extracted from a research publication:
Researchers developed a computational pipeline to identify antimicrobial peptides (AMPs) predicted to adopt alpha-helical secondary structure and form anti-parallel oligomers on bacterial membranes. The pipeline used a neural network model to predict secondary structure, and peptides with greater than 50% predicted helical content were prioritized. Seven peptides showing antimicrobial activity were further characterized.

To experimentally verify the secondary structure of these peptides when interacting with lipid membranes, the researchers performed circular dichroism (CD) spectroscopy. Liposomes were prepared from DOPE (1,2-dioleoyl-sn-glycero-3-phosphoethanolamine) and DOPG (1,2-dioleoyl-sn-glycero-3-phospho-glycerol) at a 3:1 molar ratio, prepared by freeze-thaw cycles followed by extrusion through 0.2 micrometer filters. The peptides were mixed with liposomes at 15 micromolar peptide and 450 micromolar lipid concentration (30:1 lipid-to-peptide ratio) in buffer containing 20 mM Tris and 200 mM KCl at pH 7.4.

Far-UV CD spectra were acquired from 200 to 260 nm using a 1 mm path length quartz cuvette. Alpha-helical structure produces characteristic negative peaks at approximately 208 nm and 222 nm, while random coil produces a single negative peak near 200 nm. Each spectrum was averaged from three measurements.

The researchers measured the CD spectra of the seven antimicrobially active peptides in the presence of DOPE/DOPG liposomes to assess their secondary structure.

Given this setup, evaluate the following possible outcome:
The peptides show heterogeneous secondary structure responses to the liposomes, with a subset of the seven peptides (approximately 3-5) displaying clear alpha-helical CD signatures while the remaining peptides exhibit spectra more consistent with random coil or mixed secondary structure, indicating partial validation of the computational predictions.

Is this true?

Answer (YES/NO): YES